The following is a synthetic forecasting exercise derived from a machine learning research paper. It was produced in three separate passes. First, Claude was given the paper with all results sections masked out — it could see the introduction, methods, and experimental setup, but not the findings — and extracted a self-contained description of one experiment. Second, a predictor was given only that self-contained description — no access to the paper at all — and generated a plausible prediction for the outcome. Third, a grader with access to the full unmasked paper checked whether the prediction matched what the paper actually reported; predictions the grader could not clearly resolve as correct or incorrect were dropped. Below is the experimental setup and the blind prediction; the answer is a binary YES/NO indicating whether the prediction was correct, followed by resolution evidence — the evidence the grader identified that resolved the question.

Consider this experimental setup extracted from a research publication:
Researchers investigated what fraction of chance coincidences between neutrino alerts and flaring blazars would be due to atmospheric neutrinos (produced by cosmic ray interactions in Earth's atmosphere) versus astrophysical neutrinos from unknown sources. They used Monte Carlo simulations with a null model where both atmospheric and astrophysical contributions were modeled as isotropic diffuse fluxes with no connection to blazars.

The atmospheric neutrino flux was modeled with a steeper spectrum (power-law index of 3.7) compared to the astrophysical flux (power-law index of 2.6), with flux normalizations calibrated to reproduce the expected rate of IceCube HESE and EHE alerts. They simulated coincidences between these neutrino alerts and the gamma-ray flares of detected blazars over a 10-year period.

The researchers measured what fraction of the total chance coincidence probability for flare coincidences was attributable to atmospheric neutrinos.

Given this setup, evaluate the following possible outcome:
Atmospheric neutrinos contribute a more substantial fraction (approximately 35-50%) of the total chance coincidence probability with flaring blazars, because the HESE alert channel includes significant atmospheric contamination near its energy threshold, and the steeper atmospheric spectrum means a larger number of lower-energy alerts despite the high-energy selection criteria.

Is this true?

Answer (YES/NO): NO